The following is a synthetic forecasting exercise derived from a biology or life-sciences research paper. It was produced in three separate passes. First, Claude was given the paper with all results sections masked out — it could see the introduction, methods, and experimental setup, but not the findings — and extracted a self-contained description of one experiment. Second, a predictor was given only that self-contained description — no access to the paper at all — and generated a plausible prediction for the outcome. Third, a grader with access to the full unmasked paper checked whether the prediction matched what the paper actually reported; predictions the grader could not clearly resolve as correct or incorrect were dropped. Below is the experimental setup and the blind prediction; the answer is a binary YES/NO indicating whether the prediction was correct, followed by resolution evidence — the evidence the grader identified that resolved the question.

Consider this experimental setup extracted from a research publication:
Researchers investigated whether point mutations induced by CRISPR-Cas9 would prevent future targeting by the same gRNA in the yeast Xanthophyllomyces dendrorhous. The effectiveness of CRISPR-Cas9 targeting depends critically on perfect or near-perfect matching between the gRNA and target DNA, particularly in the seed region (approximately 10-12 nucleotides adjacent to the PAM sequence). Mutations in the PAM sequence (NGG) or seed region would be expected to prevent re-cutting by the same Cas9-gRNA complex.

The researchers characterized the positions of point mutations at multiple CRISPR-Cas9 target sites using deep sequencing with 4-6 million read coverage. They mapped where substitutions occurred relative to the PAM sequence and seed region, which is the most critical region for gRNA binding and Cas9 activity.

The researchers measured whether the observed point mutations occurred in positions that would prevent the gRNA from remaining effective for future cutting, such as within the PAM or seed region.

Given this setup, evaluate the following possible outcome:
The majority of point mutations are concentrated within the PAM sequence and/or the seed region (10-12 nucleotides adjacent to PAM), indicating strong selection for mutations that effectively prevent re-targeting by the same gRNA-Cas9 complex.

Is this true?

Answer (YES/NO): NO